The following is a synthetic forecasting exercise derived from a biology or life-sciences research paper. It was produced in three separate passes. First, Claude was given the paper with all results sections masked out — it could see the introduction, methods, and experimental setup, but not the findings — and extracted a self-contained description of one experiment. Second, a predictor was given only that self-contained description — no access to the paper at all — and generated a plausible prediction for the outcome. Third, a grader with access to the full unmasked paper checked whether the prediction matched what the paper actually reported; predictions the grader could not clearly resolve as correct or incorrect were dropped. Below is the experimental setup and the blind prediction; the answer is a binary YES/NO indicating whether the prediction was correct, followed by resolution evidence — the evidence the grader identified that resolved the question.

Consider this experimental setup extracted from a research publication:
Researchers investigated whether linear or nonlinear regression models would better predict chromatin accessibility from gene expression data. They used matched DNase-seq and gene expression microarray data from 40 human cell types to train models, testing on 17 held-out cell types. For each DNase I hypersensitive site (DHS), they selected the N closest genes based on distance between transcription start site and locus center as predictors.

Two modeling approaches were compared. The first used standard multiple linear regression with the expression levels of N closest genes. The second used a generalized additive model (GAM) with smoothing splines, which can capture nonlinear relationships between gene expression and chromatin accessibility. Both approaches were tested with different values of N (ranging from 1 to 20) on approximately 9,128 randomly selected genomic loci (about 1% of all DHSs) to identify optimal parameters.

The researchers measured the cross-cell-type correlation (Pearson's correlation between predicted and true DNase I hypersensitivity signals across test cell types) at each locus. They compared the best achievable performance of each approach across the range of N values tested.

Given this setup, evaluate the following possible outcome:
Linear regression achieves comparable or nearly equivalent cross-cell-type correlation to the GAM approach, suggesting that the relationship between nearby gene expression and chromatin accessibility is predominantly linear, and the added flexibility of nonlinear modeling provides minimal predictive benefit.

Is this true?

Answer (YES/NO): NO